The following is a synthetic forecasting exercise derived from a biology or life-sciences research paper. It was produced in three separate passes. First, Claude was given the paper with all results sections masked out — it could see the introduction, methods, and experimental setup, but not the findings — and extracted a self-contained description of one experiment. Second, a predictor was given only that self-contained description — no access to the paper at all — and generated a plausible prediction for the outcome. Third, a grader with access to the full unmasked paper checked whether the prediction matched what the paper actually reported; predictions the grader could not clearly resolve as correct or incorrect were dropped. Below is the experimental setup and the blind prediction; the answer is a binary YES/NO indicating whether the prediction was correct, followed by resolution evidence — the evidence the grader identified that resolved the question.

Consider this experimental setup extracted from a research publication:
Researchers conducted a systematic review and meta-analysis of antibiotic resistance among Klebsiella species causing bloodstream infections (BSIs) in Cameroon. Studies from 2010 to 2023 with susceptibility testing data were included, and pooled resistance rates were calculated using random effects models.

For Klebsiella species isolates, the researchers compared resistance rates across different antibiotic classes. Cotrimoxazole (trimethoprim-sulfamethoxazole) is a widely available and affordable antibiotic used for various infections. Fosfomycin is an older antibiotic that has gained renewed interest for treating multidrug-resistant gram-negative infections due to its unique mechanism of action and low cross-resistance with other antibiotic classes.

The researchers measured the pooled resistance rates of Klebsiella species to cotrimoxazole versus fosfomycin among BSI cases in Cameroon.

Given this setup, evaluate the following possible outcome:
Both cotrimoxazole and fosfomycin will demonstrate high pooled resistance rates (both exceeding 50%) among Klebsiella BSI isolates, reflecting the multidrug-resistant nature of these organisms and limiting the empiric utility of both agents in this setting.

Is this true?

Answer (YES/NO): NO